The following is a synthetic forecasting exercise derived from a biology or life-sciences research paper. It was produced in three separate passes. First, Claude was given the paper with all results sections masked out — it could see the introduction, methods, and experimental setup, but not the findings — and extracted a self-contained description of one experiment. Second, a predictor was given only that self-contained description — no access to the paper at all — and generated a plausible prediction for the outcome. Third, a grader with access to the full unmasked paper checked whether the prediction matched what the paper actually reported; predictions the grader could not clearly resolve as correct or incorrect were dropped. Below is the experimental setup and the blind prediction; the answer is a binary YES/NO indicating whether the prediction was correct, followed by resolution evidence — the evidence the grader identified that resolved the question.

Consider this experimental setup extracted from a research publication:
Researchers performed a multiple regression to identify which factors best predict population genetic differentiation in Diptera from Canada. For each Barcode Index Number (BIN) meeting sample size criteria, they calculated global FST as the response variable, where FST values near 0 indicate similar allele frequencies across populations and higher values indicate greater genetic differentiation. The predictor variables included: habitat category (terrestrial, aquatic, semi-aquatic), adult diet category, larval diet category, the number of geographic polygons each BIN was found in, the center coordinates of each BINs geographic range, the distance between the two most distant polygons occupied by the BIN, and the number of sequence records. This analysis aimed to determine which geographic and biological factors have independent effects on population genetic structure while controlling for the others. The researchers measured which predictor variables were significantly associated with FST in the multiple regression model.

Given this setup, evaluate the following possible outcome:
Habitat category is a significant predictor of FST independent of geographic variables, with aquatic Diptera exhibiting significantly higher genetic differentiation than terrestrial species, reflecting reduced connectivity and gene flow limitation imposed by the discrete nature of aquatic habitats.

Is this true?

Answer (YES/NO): NO